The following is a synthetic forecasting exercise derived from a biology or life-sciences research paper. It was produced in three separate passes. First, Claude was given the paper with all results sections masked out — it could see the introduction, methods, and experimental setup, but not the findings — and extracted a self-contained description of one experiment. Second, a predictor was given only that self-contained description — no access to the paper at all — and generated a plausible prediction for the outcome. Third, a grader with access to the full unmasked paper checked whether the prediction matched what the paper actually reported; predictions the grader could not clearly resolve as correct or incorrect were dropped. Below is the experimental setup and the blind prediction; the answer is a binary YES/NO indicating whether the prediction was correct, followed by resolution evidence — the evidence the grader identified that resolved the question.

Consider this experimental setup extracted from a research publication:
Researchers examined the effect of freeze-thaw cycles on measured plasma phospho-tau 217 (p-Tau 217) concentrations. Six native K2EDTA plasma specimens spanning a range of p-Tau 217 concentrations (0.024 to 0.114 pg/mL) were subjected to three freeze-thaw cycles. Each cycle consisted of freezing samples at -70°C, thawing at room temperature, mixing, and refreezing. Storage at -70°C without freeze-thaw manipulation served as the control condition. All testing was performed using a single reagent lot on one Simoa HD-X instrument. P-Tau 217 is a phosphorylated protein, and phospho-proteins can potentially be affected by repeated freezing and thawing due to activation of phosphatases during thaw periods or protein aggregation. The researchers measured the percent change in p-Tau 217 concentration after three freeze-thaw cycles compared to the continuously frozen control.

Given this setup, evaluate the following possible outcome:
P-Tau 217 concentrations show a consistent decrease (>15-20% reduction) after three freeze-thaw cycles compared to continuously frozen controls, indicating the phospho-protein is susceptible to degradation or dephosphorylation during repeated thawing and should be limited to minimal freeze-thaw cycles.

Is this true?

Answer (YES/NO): NO